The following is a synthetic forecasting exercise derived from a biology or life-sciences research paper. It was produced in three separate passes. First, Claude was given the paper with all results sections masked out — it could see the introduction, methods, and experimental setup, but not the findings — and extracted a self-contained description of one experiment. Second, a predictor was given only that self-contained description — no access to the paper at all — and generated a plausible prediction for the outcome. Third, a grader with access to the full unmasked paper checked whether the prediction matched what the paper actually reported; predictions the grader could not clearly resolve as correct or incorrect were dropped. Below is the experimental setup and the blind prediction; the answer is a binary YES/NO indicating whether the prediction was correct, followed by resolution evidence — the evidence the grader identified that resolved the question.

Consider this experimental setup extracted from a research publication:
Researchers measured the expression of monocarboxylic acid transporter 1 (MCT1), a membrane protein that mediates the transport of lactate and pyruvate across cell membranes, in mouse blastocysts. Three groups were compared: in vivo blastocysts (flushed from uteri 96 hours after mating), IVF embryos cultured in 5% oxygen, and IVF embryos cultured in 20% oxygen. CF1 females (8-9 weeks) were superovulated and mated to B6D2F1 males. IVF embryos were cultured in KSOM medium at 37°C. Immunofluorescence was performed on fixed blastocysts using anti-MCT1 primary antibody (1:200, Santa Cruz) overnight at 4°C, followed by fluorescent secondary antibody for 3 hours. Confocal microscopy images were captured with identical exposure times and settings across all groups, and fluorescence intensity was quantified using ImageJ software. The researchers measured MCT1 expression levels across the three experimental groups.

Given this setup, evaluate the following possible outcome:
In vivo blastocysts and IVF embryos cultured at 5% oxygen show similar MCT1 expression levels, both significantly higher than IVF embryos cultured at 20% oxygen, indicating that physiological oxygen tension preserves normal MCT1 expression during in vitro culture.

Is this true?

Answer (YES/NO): NO